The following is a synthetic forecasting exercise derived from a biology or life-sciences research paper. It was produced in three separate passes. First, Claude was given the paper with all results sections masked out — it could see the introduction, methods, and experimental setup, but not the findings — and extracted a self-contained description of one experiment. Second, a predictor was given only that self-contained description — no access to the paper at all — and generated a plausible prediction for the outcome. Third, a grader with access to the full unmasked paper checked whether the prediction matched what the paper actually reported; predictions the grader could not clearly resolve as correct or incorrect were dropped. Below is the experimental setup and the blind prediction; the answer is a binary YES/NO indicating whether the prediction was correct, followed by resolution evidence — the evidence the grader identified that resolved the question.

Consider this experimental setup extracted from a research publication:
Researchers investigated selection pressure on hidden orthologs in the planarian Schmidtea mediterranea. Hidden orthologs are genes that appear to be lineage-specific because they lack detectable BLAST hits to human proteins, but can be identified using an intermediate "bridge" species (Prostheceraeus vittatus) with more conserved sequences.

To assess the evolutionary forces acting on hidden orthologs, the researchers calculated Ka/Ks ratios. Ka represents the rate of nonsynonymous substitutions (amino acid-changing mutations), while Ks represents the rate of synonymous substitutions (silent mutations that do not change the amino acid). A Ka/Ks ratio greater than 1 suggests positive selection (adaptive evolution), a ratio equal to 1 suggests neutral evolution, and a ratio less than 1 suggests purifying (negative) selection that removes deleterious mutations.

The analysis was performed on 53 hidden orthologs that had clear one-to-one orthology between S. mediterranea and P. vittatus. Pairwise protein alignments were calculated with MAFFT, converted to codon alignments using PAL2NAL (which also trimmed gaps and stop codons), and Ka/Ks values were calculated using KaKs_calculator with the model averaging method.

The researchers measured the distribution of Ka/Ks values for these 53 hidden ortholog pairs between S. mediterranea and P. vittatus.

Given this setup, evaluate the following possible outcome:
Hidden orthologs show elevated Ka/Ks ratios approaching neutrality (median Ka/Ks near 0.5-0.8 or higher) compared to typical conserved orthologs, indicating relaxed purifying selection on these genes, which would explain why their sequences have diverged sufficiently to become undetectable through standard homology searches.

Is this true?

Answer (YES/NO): YES